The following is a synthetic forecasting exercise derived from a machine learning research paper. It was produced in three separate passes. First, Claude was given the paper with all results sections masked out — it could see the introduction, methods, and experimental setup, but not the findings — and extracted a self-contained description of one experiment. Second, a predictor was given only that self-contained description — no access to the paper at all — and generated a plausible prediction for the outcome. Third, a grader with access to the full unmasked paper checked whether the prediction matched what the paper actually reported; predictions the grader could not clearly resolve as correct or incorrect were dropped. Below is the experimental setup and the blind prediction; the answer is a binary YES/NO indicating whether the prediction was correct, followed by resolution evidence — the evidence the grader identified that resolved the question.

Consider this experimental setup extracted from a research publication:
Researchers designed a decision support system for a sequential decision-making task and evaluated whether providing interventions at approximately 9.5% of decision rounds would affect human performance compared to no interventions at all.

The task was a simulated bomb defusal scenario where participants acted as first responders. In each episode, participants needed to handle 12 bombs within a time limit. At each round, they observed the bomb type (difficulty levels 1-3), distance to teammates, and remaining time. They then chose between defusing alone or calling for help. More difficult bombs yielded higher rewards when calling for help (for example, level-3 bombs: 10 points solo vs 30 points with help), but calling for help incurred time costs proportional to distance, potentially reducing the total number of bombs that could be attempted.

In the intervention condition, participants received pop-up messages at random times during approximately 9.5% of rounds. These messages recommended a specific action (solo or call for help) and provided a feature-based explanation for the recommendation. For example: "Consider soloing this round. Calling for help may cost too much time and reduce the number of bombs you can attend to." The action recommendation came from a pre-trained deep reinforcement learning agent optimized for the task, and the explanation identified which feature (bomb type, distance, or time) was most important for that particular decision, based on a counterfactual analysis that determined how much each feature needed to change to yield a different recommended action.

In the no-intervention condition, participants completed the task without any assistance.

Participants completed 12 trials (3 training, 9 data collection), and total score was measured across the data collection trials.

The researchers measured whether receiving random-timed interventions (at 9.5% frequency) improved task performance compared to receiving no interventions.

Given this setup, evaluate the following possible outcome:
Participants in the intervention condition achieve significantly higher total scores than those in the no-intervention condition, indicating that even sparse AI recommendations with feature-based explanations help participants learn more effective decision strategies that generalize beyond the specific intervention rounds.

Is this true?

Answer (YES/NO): NO